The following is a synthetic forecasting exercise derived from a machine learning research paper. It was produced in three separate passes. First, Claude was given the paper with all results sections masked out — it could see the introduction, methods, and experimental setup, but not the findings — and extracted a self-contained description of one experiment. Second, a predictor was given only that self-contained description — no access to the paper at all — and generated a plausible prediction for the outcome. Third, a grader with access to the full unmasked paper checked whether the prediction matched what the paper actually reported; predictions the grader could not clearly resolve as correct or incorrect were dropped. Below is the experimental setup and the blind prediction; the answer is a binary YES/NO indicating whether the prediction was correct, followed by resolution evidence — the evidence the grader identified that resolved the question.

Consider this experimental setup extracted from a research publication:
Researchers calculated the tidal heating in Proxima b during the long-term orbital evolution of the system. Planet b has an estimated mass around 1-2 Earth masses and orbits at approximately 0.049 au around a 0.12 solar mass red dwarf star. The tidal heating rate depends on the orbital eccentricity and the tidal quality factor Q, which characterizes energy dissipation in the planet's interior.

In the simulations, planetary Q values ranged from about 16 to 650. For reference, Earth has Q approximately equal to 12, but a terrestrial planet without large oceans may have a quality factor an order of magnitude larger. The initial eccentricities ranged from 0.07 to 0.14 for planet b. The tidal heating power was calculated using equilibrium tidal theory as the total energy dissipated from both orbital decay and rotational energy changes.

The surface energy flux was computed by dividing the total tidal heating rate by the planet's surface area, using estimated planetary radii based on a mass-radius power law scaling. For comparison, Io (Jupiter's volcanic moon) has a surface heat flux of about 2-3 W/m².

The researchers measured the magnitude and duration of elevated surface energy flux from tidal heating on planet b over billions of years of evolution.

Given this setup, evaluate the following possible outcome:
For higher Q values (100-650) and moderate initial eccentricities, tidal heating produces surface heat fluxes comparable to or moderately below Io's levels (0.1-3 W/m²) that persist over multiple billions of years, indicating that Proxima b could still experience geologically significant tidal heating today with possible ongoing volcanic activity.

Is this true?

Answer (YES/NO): YES